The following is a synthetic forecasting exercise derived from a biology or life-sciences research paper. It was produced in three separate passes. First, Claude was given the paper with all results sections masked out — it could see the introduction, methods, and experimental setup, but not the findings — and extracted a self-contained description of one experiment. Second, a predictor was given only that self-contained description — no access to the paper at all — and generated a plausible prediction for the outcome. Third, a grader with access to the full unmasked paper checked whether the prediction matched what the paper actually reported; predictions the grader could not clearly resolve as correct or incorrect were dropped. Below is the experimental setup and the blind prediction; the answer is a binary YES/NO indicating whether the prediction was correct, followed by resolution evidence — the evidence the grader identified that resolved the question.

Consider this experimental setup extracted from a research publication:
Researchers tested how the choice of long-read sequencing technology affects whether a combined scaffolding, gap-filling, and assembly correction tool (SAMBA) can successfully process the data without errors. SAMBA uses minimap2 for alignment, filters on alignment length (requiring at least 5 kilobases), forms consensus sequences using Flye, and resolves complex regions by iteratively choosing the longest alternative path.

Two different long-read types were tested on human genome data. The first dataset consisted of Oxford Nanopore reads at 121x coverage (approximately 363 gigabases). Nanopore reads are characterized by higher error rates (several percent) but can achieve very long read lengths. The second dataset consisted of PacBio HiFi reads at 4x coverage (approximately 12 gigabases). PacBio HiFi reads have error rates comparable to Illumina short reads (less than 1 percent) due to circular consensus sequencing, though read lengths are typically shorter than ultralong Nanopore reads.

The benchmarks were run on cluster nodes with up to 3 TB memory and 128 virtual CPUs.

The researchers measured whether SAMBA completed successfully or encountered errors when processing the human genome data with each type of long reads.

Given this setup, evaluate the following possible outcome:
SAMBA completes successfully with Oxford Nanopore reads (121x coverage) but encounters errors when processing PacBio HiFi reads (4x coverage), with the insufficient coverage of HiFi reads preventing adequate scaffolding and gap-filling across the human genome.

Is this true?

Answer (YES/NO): NO